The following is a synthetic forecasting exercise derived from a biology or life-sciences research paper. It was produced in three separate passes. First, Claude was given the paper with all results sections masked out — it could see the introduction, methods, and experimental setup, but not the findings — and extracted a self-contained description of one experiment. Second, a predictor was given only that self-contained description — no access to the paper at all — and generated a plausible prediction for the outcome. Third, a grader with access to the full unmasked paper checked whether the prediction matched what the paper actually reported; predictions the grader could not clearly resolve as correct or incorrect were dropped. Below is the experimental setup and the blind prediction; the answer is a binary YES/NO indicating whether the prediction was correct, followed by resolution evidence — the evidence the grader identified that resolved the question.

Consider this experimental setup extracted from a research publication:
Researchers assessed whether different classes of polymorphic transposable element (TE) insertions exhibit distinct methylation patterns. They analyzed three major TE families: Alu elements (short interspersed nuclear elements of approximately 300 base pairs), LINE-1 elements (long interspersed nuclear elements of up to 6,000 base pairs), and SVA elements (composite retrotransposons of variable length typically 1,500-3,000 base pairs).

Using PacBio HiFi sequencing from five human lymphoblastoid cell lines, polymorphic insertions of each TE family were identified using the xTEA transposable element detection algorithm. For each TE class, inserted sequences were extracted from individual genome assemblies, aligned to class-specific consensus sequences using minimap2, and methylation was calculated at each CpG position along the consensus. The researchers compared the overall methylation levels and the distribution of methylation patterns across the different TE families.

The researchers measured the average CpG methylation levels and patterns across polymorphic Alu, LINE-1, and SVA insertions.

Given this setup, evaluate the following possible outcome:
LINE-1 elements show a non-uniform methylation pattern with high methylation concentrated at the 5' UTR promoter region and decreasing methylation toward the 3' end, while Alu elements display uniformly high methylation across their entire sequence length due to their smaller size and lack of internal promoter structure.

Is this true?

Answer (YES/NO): NO